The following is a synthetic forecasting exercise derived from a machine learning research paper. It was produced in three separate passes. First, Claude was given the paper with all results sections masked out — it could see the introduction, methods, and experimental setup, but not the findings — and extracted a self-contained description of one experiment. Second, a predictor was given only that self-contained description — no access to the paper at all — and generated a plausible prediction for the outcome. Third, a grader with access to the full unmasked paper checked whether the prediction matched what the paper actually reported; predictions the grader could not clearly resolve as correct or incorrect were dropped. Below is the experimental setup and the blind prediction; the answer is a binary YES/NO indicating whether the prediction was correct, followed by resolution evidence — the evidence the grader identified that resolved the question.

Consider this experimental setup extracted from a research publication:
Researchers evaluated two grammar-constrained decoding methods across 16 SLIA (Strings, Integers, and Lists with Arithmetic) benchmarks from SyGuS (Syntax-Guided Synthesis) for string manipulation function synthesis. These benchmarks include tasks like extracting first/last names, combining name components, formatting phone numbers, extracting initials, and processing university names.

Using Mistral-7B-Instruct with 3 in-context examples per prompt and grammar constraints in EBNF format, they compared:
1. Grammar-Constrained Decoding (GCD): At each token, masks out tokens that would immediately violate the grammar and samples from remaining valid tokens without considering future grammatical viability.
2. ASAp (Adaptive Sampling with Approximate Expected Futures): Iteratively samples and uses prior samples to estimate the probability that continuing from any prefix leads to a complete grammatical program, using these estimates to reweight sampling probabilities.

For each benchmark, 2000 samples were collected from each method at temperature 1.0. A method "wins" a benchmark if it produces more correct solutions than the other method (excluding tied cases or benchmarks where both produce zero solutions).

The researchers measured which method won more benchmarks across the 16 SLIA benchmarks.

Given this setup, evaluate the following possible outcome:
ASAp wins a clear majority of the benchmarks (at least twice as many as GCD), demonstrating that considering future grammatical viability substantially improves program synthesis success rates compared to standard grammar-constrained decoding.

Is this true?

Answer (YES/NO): NO